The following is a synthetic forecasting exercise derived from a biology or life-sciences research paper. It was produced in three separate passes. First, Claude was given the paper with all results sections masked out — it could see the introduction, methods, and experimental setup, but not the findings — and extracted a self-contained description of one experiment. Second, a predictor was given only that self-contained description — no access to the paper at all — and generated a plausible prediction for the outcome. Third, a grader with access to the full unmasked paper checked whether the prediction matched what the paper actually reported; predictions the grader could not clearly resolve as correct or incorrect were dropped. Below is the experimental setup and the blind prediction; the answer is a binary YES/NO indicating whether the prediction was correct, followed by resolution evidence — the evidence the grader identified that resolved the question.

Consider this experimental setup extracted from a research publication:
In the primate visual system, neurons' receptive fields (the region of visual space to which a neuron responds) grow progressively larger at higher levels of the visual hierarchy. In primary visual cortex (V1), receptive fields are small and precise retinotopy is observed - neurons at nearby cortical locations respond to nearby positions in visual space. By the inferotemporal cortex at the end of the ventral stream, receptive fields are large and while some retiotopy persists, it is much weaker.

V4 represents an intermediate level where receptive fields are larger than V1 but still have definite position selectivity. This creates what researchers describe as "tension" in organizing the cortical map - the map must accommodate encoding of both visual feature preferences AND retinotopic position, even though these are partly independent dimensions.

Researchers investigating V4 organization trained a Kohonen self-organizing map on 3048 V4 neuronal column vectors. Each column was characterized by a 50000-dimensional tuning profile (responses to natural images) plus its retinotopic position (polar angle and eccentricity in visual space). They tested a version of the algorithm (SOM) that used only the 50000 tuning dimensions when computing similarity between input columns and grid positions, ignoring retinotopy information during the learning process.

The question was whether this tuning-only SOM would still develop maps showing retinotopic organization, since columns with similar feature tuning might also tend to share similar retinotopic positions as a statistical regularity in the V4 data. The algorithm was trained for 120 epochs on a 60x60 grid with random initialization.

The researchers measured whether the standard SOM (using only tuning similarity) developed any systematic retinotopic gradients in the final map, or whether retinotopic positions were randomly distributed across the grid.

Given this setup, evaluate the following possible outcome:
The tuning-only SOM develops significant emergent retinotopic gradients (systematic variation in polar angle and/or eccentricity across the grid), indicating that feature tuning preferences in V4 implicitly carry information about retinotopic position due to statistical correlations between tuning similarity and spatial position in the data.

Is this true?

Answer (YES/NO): NO